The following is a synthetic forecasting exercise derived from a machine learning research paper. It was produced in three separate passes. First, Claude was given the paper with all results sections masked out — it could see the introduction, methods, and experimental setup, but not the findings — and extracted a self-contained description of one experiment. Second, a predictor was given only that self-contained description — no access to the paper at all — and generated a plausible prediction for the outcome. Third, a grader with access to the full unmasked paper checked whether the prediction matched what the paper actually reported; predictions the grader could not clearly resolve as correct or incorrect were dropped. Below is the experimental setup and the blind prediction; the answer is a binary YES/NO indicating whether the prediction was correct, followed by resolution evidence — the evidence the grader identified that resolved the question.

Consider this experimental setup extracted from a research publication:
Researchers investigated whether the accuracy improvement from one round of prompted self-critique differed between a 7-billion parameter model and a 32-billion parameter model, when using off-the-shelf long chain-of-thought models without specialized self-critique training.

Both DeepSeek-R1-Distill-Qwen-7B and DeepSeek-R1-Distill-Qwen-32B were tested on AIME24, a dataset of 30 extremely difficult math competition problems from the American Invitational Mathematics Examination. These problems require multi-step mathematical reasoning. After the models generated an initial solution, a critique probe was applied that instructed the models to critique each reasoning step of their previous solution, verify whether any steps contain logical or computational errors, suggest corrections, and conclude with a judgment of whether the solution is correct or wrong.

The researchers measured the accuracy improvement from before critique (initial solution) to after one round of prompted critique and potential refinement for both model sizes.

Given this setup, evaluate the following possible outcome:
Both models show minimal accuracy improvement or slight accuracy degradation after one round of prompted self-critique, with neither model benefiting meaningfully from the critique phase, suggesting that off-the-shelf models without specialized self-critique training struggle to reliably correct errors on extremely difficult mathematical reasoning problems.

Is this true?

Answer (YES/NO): YES